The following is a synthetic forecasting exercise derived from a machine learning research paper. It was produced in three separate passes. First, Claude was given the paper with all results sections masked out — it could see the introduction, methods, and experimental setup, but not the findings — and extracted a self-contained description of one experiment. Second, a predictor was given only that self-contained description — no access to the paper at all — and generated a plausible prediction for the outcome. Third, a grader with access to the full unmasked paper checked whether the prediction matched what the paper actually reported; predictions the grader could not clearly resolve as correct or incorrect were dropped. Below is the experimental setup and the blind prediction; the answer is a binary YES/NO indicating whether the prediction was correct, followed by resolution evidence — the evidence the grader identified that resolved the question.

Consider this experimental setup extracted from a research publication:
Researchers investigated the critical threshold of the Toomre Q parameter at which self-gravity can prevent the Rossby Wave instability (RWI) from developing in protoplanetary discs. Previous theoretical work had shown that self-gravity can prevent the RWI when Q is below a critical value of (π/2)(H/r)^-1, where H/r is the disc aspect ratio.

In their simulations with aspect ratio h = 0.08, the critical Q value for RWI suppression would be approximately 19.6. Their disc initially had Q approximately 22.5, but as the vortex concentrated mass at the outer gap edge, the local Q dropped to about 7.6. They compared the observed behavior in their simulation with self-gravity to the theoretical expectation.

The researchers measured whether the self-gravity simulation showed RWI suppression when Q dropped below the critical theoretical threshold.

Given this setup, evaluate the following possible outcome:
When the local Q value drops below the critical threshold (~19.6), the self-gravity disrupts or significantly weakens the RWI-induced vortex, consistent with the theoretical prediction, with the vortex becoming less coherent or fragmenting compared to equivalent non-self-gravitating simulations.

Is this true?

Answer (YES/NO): NO